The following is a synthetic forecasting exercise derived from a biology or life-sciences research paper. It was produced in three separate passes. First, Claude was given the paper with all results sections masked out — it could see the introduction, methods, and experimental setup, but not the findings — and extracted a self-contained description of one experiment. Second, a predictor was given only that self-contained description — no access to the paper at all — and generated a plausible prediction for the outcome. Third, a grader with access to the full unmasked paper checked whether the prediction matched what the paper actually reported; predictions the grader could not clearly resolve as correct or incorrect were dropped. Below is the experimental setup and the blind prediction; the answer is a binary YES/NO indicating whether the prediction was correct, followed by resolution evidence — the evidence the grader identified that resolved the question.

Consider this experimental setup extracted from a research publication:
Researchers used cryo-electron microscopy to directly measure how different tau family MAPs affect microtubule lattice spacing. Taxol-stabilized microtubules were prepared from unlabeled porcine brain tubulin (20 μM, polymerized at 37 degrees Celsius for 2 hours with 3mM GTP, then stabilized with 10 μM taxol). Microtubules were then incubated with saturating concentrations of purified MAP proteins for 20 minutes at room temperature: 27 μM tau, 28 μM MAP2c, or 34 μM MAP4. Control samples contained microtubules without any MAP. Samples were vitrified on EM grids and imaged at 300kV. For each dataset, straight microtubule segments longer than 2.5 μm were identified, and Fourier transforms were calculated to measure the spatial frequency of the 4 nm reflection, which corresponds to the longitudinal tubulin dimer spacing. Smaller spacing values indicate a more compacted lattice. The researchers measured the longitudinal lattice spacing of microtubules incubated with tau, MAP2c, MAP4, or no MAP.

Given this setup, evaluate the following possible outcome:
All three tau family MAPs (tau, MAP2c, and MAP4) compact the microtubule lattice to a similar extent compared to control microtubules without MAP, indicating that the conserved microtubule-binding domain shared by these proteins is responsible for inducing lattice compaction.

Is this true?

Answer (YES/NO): NO